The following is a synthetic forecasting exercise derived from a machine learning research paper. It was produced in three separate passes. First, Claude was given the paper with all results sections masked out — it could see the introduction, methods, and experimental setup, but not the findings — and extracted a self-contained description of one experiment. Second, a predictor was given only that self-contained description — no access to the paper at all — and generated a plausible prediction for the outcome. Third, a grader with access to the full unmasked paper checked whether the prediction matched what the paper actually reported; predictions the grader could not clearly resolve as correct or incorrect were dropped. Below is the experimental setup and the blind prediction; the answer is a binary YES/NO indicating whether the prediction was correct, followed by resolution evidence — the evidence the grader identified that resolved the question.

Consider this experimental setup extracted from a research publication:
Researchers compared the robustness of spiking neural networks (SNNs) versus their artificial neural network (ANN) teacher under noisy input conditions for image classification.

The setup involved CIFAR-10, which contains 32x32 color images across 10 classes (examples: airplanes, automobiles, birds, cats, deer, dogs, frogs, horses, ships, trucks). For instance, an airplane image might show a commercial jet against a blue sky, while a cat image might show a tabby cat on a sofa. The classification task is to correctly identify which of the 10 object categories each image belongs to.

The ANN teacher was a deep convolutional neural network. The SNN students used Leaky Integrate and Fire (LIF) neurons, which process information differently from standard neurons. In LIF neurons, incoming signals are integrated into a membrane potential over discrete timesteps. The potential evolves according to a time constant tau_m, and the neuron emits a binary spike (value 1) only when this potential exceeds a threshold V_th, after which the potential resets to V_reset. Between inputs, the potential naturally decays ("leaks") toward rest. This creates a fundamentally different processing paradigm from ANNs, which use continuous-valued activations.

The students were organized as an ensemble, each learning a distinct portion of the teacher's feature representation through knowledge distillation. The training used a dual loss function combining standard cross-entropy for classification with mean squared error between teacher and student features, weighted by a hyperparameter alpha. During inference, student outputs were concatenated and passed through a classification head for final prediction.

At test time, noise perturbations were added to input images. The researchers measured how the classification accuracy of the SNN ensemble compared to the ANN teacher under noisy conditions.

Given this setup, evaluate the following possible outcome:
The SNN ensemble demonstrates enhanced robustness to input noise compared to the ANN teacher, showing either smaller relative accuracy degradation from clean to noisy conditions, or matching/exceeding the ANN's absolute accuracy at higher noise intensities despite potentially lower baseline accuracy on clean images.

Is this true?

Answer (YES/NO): YES